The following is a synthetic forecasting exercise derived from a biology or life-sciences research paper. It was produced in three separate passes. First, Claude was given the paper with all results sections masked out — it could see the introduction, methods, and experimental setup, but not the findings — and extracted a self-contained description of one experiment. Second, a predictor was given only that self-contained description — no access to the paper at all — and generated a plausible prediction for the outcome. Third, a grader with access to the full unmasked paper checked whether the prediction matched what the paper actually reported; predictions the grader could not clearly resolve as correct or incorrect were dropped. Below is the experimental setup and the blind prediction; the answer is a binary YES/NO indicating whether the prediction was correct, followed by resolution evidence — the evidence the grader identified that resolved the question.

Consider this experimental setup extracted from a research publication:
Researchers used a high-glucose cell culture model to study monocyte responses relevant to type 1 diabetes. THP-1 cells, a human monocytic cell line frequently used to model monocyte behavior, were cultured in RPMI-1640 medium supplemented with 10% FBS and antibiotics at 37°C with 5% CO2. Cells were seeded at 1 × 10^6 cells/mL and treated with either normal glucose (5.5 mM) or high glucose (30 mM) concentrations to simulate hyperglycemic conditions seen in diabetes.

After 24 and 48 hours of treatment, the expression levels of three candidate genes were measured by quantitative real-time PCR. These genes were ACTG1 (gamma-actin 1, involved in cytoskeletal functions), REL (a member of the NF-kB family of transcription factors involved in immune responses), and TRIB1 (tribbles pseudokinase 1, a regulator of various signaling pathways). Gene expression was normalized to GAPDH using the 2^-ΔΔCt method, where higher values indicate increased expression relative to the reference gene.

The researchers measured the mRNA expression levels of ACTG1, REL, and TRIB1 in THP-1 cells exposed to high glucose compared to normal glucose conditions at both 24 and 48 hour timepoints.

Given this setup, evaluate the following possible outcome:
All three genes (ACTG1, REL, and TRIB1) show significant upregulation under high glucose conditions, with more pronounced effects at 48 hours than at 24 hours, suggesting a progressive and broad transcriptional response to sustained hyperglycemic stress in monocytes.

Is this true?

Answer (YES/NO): NO